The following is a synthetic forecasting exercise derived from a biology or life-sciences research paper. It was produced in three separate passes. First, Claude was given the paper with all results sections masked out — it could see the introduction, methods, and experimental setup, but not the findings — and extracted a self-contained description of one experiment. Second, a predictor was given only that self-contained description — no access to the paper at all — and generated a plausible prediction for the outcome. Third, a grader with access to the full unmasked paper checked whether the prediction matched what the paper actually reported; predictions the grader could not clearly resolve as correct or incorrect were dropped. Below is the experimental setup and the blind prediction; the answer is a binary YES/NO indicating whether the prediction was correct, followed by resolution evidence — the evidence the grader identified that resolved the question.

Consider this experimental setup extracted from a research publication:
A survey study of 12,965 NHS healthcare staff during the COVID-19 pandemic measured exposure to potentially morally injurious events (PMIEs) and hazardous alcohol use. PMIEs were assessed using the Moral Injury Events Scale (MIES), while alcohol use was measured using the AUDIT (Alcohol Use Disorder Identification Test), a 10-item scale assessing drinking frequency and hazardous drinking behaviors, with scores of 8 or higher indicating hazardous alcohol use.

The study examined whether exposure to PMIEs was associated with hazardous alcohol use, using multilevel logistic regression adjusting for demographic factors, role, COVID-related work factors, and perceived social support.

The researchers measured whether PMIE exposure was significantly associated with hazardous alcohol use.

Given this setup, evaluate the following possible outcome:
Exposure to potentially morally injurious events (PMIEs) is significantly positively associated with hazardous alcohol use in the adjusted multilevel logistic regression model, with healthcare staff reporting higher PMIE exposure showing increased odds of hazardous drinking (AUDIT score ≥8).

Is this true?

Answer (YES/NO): NO